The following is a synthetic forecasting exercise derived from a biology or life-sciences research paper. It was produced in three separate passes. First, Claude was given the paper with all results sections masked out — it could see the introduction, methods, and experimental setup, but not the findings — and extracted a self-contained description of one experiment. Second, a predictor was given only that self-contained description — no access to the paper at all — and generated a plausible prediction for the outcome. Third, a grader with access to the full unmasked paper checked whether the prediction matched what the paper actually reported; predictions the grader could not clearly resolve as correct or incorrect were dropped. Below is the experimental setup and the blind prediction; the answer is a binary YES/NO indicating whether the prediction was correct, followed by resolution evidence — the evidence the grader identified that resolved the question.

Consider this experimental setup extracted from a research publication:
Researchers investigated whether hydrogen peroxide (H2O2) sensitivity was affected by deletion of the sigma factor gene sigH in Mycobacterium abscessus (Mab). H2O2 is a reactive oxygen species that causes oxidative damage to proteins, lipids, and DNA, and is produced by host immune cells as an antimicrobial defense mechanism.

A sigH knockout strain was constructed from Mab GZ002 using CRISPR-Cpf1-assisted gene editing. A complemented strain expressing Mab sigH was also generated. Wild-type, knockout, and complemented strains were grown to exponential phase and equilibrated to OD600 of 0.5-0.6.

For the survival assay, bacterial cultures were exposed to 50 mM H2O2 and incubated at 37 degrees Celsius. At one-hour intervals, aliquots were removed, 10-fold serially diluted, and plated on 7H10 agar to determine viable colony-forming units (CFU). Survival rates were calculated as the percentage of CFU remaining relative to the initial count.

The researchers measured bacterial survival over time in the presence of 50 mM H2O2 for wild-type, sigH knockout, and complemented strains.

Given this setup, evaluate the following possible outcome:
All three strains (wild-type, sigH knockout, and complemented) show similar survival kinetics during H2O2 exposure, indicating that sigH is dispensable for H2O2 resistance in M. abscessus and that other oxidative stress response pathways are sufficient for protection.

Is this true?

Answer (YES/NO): NO